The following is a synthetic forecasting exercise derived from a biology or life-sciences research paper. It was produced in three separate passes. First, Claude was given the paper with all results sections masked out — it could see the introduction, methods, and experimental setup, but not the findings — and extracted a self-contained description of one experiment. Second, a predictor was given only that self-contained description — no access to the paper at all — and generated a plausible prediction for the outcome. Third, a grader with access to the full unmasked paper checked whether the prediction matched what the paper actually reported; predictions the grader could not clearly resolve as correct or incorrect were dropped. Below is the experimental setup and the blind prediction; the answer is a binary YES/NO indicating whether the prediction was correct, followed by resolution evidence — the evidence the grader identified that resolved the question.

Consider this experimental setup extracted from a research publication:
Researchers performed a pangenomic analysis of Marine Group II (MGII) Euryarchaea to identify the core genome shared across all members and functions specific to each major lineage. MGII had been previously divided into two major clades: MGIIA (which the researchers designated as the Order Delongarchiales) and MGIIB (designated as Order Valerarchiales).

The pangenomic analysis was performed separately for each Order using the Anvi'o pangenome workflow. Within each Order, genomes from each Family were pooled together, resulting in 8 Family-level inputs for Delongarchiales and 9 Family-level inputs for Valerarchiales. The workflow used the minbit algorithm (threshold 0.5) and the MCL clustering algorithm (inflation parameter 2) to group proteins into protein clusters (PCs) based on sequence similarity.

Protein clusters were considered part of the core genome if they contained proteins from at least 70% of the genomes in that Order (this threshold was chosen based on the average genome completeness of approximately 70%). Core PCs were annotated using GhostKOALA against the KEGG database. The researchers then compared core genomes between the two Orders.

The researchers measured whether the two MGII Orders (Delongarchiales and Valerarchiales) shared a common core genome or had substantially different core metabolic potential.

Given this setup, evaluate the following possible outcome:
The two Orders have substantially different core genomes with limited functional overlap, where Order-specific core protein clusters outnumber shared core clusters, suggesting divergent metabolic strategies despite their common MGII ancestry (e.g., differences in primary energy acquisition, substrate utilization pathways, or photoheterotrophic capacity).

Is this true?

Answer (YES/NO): NO